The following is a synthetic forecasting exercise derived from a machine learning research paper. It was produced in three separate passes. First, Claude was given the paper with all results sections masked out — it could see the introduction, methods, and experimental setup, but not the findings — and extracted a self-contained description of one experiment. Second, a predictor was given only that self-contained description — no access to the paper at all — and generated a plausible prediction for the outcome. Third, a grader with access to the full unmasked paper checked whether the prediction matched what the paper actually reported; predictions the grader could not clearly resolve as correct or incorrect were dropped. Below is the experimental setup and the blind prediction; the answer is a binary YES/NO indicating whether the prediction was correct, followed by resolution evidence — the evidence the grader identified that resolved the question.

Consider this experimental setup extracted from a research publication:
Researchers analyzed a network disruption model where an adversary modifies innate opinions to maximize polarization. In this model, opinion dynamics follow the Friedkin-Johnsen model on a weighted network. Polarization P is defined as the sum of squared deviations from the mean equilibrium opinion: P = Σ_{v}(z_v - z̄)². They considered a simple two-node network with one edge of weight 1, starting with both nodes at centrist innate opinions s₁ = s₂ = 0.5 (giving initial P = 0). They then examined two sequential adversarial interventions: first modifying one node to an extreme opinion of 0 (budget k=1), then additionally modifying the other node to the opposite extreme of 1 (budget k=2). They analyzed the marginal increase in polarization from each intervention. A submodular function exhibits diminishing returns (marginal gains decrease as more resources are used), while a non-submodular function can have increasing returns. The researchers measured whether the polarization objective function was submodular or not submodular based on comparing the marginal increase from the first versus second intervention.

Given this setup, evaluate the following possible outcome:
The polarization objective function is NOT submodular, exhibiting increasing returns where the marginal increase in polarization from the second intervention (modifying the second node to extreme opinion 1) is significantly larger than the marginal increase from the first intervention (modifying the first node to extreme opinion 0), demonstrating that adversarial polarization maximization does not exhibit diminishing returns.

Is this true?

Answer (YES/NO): YES